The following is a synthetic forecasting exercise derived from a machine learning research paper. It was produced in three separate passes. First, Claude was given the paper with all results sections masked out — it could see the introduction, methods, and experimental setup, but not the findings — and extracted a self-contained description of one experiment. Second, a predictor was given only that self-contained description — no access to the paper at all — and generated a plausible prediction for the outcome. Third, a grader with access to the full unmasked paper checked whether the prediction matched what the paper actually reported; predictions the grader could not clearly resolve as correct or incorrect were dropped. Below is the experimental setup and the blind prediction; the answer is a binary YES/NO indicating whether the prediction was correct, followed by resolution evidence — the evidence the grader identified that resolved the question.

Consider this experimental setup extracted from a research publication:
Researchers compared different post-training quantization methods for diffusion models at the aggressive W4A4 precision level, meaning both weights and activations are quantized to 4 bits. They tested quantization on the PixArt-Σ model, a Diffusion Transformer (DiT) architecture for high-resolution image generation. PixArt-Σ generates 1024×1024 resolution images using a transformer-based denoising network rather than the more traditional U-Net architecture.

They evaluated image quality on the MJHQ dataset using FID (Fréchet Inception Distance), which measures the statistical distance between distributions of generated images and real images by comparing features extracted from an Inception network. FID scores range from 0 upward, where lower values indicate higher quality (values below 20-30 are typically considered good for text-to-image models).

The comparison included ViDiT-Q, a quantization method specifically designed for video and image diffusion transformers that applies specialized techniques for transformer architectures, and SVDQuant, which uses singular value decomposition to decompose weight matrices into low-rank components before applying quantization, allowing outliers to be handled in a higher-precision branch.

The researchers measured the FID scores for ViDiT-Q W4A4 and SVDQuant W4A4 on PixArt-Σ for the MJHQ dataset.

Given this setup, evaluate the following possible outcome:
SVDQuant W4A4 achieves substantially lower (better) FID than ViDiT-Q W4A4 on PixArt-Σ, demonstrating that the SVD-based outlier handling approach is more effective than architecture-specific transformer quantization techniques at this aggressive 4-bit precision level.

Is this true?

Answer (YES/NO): YES